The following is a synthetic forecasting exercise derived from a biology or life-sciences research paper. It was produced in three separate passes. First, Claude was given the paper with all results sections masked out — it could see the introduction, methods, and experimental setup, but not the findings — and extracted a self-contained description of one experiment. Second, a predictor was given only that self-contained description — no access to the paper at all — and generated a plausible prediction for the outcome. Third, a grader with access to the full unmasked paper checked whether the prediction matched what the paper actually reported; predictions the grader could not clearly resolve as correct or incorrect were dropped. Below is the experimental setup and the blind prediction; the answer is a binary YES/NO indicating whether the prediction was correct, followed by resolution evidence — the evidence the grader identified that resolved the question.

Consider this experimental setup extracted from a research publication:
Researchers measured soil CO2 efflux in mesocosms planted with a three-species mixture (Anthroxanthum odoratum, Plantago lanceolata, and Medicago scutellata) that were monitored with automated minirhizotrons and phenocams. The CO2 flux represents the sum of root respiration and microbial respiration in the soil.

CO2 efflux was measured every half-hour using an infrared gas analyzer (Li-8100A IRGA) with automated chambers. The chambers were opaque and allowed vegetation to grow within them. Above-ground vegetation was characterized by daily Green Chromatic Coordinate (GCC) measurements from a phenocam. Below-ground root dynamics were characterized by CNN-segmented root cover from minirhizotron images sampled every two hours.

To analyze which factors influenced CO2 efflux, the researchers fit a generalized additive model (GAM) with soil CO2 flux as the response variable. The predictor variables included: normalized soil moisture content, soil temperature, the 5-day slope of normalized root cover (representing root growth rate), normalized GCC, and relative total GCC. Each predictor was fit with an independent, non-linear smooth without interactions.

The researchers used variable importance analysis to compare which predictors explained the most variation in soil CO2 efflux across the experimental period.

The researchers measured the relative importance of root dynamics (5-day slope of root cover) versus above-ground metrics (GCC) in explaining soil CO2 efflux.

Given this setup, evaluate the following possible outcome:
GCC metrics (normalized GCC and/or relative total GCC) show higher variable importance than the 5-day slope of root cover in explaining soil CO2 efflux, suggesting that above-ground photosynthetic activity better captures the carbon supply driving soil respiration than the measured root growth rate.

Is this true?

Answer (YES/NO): NO